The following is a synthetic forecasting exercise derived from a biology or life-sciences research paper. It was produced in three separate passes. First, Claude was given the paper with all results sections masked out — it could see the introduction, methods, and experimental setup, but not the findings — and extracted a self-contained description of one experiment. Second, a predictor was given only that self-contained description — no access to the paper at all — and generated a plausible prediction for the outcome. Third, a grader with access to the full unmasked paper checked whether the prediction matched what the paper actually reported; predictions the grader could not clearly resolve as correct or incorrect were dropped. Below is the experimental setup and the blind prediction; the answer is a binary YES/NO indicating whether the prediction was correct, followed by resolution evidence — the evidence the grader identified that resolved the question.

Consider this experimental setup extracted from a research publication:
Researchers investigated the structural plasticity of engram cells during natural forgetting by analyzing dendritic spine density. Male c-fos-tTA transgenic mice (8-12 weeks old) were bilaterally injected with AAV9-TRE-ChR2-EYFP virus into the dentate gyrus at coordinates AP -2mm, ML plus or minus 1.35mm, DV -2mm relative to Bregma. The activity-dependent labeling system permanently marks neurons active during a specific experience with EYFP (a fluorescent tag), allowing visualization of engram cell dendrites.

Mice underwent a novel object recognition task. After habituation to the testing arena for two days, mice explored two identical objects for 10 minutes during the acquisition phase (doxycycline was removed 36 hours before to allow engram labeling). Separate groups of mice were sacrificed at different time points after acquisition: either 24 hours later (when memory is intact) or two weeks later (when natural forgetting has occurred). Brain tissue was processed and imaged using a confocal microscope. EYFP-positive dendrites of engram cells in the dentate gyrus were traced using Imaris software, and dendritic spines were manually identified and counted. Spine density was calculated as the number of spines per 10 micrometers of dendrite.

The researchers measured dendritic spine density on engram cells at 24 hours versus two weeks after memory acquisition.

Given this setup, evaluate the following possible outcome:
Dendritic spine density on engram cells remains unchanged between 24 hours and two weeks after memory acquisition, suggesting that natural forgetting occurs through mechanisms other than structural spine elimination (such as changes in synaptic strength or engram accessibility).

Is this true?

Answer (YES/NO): NO